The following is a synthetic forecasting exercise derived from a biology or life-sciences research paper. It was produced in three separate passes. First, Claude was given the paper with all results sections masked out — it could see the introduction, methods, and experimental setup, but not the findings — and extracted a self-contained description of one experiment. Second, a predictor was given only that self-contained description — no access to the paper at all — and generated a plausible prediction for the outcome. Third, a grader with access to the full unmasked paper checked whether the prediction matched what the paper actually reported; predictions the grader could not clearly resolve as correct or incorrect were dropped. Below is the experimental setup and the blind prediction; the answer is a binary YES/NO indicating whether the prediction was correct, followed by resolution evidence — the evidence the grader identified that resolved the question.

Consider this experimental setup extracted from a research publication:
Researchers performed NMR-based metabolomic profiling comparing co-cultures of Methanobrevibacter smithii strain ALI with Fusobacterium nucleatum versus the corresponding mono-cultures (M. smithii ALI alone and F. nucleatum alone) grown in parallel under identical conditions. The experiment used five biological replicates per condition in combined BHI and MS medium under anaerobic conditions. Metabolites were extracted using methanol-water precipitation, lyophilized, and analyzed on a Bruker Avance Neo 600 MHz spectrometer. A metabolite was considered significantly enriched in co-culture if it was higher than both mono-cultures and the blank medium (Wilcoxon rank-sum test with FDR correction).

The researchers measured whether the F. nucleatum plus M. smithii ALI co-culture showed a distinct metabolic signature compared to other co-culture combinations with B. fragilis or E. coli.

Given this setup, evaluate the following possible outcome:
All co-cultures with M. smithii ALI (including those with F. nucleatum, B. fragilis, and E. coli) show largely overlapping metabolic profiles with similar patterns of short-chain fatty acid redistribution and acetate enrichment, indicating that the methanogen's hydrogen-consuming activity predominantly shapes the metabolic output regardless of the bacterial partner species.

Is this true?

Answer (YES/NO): NO